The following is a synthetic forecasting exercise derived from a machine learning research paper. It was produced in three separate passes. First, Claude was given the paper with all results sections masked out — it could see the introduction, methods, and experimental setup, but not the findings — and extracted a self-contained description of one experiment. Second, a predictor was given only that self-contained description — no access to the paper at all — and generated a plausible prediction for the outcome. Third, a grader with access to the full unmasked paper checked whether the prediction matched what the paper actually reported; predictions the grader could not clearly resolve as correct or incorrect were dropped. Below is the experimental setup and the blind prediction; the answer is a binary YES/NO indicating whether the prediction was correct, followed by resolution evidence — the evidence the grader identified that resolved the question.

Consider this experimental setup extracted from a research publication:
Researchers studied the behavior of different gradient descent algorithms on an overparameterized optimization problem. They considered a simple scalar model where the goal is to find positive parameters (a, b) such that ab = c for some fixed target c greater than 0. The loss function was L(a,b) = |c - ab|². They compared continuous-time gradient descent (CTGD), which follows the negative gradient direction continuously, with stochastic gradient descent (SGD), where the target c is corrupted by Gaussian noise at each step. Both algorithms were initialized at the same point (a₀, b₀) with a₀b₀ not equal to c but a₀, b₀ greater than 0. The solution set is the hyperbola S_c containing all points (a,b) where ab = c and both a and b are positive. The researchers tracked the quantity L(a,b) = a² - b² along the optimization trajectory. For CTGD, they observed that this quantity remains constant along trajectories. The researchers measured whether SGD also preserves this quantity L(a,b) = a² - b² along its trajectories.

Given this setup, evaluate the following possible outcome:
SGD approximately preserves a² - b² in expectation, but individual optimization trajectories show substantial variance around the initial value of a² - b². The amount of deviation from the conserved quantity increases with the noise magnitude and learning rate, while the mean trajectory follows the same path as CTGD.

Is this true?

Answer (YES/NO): NO